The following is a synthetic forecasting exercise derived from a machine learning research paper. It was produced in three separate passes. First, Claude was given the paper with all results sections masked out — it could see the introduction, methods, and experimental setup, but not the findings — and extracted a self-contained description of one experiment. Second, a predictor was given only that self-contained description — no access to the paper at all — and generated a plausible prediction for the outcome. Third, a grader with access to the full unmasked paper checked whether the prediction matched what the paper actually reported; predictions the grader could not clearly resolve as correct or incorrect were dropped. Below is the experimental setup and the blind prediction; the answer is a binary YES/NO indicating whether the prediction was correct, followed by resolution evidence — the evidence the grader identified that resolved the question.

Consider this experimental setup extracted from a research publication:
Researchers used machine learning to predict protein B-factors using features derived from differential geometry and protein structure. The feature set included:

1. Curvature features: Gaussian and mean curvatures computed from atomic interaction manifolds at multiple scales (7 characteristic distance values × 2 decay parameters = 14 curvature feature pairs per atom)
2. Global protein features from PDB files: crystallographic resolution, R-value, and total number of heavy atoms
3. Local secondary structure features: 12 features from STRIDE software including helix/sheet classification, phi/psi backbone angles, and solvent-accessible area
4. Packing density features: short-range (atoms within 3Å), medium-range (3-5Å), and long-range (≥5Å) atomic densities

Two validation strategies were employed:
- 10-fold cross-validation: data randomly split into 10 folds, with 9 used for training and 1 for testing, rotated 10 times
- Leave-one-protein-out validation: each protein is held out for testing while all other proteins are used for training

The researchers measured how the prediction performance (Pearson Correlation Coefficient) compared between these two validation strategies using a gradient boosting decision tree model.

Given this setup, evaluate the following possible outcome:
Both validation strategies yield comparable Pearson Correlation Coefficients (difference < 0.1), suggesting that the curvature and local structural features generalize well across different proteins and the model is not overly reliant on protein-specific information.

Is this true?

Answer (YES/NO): NO